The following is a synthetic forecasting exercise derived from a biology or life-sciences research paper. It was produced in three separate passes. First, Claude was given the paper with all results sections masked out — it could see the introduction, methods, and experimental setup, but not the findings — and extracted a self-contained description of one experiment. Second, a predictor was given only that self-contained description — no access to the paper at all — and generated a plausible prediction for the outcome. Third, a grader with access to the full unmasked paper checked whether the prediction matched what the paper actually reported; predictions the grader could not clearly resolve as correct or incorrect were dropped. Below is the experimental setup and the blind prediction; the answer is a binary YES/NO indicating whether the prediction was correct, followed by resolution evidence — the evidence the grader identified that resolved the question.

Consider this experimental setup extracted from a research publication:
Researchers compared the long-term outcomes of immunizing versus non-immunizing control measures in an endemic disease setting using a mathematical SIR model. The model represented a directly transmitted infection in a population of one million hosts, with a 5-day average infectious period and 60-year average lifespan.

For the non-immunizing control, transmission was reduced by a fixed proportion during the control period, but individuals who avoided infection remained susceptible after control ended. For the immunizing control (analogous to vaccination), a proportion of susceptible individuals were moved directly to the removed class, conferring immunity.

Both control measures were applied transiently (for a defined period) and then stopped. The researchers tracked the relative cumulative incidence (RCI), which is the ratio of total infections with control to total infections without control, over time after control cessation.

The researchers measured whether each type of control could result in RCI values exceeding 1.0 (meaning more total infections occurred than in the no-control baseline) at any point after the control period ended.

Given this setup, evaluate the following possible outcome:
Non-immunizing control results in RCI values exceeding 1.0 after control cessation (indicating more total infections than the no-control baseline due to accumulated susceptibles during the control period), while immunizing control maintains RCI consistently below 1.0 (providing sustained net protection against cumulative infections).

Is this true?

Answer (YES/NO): YES